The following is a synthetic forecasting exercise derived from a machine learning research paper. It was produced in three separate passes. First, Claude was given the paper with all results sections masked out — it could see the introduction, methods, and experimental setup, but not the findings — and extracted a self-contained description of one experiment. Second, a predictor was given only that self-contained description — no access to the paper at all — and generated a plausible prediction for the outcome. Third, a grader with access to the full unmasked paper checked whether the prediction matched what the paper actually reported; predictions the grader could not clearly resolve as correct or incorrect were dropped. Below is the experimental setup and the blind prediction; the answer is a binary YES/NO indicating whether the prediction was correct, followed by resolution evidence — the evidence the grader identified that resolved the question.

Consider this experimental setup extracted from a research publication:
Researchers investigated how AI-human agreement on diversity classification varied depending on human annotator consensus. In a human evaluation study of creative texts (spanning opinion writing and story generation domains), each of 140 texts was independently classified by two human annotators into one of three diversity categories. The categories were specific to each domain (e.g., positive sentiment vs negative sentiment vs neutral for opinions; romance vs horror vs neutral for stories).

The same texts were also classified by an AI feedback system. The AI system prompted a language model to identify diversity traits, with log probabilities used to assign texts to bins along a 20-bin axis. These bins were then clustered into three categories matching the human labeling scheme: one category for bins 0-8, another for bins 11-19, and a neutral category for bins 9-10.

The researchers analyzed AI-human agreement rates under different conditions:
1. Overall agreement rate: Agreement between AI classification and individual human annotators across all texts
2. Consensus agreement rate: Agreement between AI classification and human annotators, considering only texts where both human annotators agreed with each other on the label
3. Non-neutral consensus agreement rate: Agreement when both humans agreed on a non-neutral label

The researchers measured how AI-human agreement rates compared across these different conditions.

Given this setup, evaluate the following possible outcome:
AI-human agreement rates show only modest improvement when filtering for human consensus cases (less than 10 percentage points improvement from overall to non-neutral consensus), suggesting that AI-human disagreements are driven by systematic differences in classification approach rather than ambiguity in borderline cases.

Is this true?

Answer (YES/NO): NO